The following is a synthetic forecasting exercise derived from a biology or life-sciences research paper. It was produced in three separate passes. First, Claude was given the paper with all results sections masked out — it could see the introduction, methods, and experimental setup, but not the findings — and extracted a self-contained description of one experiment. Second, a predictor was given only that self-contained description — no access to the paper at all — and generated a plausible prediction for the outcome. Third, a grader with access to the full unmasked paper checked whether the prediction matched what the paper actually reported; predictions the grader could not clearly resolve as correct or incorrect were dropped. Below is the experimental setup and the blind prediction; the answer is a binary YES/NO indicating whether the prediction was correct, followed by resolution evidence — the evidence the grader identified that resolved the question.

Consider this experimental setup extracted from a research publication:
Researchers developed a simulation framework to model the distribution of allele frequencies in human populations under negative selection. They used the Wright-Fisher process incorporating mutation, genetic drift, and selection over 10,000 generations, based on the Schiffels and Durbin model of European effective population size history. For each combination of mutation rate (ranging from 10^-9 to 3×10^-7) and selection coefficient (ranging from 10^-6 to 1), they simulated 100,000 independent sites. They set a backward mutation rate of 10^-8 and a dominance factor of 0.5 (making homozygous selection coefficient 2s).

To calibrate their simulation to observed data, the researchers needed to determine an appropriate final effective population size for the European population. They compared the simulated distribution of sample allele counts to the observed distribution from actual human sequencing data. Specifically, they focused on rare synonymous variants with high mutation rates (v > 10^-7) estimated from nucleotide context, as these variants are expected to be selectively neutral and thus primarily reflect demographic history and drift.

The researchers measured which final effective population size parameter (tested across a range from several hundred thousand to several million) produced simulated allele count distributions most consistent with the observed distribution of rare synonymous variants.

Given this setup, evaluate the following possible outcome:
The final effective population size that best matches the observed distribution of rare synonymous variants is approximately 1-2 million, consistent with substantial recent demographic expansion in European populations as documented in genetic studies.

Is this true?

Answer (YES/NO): YES